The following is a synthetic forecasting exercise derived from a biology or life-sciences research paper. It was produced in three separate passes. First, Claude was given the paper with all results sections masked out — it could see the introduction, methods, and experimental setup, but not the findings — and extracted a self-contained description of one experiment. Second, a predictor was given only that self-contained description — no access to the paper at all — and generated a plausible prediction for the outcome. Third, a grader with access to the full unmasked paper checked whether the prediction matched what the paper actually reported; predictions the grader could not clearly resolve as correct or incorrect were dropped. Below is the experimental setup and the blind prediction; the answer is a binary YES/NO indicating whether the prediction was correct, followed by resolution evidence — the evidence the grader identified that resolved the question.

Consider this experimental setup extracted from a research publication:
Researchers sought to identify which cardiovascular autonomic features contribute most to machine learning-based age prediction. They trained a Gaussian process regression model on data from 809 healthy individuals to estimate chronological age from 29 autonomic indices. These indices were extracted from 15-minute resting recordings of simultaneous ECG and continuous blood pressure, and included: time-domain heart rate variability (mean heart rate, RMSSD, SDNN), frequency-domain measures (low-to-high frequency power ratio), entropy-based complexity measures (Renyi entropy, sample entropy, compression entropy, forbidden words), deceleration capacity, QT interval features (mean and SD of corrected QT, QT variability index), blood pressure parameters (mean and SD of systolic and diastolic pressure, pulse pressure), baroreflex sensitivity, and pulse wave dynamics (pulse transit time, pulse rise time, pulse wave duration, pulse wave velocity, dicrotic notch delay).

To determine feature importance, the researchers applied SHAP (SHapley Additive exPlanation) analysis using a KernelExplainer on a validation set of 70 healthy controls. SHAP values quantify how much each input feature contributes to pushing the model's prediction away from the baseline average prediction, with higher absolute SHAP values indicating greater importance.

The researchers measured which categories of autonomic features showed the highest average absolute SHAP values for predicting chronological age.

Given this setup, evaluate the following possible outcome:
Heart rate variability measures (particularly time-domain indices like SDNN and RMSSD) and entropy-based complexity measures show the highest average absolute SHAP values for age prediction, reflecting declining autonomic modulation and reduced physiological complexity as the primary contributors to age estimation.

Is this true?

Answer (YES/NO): NO